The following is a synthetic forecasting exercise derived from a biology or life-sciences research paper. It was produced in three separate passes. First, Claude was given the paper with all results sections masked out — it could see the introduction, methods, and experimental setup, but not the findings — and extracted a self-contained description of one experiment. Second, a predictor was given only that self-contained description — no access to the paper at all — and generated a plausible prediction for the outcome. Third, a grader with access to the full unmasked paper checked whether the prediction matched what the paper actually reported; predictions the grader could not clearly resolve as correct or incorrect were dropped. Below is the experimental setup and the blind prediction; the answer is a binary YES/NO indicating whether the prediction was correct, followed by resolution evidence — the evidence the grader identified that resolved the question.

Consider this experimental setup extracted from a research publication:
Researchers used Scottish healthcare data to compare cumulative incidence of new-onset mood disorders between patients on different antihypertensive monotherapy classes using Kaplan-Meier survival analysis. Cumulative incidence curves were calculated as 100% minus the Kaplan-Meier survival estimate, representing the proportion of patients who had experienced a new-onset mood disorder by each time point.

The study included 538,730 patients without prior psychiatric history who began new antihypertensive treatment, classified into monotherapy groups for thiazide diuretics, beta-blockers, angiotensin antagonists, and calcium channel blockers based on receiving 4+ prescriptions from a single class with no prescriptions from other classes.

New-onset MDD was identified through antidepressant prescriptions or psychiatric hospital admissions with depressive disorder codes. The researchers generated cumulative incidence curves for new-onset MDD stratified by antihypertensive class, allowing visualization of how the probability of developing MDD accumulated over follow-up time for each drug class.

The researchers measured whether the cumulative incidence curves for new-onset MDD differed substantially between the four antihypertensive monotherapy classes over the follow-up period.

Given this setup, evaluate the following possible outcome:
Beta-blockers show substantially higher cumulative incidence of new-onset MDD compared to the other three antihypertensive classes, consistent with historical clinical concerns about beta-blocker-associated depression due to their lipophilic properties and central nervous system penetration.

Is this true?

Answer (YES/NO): YES